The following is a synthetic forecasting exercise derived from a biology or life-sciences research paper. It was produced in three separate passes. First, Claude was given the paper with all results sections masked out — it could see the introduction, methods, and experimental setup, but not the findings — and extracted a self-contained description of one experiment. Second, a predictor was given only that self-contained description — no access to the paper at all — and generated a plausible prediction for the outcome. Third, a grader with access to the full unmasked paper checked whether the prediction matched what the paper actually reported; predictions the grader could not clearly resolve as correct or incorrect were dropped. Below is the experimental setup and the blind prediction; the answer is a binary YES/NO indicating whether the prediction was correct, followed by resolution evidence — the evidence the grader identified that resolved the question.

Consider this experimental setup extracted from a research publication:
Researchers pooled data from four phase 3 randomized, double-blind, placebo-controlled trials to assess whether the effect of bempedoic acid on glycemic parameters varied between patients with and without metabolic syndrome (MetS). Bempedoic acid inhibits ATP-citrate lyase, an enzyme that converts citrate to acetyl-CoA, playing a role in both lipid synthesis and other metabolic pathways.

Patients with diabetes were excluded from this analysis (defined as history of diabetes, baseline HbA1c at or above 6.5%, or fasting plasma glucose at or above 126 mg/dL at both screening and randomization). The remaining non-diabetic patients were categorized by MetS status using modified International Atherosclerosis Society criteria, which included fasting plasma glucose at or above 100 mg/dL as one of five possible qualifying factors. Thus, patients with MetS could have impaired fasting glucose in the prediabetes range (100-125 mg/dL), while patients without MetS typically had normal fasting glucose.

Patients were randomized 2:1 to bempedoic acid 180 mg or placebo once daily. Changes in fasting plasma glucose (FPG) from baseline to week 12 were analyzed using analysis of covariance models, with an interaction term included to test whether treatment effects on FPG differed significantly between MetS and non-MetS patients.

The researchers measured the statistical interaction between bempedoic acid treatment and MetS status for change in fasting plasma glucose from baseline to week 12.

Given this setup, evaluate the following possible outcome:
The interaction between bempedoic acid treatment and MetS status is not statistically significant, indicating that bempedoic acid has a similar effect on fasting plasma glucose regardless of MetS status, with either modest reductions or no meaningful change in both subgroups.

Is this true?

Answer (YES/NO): NO